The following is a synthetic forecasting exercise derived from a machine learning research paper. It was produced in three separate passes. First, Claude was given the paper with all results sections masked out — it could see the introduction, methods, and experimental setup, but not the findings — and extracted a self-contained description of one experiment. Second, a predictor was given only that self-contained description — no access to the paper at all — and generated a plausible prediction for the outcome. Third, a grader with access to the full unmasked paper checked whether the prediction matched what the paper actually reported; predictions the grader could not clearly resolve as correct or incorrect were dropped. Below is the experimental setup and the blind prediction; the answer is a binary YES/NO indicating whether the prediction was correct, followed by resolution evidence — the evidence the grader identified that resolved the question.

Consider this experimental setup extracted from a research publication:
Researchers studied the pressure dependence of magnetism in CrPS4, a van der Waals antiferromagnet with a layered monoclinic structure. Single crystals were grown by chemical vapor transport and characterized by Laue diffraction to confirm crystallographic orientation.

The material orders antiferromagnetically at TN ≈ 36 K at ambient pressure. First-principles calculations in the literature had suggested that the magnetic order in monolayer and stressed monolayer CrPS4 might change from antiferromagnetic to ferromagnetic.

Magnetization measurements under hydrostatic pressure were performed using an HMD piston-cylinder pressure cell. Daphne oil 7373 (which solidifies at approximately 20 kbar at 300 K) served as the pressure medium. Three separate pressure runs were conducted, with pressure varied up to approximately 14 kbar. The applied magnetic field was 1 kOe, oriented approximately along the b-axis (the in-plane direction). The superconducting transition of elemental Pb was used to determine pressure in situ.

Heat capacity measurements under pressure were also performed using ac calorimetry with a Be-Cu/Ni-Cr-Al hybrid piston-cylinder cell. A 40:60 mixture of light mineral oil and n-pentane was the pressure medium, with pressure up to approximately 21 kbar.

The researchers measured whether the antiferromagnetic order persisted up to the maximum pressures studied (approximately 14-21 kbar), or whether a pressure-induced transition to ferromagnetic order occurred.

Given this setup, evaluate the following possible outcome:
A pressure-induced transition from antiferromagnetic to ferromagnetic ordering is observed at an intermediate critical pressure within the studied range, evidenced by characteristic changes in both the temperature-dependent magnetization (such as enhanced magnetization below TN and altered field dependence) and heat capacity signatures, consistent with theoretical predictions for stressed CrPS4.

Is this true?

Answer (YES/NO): NO